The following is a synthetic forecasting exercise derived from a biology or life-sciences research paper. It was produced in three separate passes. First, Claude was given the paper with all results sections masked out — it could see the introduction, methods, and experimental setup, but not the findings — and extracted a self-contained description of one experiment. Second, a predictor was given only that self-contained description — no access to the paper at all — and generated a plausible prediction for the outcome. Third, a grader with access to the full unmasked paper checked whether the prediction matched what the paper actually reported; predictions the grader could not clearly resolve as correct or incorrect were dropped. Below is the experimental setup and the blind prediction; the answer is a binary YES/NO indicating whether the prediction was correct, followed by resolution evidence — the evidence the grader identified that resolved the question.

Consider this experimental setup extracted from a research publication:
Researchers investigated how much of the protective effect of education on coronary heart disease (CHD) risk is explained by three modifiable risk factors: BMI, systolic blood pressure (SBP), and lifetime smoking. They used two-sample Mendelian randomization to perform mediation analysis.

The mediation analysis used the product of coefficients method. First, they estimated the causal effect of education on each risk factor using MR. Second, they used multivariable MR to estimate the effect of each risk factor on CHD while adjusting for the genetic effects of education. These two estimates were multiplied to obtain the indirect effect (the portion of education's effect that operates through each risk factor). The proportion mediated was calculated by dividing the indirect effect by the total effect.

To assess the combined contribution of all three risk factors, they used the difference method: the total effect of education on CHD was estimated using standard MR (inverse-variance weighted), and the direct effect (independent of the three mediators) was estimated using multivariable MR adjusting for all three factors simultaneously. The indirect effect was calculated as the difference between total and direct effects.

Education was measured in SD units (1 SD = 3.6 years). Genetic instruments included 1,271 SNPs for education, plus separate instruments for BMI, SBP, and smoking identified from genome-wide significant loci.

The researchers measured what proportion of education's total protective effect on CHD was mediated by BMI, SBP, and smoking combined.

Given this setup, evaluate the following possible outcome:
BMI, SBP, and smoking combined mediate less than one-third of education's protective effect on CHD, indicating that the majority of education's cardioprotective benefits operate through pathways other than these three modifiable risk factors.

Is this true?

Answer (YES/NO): NO